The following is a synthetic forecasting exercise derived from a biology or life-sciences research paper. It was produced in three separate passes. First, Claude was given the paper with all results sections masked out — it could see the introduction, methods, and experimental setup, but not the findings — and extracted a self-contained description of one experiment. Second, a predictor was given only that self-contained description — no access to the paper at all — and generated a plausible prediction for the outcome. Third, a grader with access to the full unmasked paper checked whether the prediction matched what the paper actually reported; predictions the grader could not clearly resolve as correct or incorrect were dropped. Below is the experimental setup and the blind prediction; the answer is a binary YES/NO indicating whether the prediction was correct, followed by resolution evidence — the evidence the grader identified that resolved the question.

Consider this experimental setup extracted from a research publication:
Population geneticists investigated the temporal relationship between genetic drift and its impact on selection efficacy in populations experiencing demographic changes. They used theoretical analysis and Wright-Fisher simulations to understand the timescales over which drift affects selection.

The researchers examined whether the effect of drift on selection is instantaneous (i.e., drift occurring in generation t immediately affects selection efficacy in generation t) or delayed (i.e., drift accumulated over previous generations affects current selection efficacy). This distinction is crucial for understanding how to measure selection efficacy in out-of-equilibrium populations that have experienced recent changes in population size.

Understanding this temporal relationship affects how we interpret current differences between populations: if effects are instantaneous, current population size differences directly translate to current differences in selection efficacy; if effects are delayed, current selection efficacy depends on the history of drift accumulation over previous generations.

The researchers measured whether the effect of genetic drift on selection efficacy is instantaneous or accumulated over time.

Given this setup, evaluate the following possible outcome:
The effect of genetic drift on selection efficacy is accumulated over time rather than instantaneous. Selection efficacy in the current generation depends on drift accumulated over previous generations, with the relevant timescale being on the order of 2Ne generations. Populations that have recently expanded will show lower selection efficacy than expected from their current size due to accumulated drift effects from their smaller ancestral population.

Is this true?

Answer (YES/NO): YES